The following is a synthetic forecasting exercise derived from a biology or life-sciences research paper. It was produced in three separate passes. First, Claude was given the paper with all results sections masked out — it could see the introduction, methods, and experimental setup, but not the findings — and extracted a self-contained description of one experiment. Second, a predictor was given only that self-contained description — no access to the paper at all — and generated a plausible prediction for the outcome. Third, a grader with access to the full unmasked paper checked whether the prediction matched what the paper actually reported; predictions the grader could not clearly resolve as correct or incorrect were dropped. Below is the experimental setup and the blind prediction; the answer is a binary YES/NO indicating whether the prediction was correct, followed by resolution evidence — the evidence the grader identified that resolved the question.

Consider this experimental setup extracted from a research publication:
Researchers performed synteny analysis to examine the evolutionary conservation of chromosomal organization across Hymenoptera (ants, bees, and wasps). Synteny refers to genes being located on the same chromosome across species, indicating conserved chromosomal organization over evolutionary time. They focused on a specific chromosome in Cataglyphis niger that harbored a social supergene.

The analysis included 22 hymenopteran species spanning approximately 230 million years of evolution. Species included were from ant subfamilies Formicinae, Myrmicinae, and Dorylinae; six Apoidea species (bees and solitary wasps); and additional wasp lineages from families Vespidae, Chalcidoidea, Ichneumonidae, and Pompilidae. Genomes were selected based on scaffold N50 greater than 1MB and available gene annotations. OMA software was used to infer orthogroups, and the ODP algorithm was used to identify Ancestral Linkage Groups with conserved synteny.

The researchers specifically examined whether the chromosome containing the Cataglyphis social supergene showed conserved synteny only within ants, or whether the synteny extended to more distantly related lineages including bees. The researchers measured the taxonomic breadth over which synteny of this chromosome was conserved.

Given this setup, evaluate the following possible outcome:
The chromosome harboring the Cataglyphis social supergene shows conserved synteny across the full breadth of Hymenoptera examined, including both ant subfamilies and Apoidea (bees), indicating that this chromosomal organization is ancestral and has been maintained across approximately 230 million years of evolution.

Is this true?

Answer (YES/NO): NO